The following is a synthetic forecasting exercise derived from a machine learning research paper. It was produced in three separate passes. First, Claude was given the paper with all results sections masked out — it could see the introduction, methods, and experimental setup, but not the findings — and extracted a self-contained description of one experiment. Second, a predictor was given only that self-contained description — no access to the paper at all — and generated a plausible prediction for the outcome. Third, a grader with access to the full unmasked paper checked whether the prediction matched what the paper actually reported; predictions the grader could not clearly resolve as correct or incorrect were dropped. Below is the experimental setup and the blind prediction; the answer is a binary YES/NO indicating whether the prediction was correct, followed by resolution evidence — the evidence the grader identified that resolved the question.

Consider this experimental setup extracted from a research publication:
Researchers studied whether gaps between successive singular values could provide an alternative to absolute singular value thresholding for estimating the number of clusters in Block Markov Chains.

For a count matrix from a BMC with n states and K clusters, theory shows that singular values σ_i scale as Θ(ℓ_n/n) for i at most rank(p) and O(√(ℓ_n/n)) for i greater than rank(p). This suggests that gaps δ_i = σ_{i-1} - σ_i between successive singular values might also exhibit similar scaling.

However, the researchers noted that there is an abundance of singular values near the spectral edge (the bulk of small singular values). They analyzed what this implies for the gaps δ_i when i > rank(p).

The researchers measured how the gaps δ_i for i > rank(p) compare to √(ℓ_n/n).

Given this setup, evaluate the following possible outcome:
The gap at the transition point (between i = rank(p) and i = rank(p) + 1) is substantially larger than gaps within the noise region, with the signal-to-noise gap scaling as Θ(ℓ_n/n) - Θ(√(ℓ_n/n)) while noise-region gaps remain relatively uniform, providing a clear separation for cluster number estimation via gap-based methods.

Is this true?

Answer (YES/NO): NO